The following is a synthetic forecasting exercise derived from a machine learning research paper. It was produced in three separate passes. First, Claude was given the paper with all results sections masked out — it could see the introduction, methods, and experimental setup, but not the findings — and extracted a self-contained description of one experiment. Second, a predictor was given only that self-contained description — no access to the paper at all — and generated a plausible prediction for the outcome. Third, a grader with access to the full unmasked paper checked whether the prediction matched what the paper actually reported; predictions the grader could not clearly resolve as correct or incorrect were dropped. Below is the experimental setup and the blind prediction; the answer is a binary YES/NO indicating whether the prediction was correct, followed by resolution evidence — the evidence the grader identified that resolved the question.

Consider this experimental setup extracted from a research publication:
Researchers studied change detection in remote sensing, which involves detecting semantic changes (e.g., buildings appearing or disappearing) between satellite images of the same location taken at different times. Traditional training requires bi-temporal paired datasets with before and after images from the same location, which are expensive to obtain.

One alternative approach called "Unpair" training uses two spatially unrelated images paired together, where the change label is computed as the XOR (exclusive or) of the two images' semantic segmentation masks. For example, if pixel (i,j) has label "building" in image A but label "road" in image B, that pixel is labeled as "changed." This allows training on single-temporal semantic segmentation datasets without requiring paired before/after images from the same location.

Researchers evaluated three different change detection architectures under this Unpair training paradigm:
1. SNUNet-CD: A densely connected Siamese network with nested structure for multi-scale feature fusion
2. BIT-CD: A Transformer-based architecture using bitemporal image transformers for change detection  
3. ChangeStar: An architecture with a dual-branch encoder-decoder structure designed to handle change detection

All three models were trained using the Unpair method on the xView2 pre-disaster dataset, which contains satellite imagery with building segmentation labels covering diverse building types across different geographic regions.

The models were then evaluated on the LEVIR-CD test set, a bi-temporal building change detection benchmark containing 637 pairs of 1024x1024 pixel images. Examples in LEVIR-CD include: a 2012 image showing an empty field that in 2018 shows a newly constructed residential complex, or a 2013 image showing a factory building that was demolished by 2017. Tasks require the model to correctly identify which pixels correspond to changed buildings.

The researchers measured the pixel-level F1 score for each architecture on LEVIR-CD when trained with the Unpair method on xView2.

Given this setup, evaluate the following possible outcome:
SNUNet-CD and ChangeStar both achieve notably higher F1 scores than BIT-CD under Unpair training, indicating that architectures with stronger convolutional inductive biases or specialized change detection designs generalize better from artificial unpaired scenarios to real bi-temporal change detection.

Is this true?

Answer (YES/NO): YES